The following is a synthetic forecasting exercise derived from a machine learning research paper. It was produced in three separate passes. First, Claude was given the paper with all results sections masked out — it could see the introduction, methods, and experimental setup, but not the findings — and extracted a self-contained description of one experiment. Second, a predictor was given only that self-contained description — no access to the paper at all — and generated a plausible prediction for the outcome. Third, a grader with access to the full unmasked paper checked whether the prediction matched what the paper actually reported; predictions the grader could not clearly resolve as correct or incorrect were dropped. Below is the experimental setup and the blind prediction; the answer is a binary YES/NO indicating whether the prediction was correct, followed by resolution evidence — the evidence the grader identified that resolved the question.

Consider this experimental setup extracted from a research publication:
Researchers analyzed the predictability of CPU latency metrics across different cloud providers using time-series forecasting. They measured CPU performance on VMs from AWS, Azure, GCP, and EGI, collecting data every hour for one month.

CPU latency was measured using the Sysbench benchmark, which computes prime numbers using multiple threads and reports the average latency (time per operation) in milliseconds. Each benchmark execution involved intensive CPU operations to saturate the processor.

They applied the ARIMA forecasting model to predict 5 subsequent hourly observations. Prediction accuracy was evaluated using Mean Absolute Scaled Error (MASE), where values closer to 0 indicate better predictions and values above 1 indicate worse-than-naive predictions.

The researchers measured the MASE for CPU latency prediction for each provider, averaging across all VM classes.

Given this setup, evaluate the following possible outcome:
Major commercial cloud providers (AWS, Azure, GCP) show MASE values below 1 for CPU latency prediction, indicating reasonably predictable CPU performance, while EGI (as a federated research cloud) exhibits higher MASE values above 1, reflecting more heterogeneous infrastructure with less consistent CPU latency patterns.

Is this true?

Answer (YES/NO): NO